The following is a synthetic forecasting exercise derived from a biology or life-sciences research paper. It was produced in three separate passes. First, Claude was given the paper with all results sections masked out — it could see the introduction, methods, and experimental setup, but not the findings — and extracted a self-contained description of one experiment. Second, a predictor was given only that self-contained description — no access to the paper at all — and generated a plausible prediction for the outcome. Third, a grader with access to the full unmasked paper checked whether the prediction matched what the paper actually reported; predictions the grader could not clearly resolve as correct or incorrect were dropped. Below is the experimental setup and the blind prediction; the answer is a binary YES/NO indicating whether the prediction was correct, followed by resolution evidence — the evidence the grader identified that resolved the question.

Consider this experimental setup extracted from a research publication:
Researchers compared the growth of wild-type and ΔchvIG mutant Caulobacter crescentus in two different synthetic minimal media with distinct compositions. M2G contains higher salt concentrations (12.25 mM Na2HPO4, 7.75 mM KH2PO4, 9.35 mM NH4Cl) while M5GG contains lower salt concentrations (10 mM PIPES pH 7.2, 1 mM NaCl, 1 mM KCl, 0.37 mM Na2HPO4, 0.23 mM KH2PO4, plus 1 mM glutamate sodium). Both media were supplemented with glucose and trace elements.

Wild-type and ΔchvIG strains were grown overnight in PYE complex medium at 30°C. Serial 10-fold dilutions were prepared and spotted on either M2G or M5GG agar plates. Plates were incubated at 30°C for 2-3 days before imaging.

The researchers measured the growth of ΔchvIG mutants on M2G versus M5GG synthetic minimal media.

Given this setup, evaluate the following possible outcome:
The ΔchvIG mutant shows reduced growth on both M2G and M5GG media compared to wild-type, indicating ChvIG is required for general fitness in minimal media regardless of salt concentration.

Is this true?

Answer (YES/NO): NO